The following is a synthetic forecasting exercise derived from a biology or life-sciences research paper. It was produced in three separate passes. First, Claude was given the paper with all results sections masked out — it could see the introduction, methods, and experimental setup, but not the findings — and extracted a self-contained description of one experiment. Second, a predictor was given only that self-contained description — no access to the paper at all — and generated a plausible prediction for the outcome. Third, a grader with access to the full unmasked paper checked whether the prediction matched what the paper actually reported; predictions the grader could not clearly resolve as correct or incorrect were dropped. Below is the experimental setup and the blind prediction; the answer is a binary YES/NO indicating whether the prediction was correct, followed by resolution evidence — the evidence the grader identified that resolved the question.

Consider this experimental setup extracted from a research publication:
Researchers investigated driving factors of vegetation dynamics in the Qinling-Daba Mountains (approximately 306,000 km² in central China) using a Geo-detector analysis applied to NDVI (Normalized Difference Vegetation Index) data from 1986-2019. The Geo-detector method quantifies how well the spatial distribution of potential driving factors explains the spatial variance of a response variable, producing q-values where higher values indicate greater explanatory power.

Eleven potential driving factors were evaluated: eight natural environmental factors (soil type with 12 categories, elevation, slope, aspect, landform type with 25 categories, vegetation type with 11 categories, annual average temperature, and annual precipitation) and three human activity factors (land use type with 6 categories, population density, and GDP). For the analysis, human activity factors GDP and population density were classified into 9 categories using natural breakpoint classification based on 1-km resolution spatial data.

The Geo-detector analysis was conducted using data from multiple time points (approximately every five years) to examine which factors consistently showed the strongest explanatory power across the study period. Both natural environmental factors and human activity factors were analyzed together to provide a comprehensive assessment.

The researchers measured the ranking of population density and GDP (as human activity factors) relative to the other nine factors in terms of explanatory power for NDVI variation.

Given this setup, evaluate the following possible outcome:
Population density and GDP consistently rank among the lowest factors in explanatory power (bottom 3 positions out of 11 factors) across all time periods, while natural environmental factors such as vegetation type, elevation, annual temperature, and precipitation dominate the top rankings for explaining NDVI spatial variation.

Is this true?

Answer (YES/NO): NO